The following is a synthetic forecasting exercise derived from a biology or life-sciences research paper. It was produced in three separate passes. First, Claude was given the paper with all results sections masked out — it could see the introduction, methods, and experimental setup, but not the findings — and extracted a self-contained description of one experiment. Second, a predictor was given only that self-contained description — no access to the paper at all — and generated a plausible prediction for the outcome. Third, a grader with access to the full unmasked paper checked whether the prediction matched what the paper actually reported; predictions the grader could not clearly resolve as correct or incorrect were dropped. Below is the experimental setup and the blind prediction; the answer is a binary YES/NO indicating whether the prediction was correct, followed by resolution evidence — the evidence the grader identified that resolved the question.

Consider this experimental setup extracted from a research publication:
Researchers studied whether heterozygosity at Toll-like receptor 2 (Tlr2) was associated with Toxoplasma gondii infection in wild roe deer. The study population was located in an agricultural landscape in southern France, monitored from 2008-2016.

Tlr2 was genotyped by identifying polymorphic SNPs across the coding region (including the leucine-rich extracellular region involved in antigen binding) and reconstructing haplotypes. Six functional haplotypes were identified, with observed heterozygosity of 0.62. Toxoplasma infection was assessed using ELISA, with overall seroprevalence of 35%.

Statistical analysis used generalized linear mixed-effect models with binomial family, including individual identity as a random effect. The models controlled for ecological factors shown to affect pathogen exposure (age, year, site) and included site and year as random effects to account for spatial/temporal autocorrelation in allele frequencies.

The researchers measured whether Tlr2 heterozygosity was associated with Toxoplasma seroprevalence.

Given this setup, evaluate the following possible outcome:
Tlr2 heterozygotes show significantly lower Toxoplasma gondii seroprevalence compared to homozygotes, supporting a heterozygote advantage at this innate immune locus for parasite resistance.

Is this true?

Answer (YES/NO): NO